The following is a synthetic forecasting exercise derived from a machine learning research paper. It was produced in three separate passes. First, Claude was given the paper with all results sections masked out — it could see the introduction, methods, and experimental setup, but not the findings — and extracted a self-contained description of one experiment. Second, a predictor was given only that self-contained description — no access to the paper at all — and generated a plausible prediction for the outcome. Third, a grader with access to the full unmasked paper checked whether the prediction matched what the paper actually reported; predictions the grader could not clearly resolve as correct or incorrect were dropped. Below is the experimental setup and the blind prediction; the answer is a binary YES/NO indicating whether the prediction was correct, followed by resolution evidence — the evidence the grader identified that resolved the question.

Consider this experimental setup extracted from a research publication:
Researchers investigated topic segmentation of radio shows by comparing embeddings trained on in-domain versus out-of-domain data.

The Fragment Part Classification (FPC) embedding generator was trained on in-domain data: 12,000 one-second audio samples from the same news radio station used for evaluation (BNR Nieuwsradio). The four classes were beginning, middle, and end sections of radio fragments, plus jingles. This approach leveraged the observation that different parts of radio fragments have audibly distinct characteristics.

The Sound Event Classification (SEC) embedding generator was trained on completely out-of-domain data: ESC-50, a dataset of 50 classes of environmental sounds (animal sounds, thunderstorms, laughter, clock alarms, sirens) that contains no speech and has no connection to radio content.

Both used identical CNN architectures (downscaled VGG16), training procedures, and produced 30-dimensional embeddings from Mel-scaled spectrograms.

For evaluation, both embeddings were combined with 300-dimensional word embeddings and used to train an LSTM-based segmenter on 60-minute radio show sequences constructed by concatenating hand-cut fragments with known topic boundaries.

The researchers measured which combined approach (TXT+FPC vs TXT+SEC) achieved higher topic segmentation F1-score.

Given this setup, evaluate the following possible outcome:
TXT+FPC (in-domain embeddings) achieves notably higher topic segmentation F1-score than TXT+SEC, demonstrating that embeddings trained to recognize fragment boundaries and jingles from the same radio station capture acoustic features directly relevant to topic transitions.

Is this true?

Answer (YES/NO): NO